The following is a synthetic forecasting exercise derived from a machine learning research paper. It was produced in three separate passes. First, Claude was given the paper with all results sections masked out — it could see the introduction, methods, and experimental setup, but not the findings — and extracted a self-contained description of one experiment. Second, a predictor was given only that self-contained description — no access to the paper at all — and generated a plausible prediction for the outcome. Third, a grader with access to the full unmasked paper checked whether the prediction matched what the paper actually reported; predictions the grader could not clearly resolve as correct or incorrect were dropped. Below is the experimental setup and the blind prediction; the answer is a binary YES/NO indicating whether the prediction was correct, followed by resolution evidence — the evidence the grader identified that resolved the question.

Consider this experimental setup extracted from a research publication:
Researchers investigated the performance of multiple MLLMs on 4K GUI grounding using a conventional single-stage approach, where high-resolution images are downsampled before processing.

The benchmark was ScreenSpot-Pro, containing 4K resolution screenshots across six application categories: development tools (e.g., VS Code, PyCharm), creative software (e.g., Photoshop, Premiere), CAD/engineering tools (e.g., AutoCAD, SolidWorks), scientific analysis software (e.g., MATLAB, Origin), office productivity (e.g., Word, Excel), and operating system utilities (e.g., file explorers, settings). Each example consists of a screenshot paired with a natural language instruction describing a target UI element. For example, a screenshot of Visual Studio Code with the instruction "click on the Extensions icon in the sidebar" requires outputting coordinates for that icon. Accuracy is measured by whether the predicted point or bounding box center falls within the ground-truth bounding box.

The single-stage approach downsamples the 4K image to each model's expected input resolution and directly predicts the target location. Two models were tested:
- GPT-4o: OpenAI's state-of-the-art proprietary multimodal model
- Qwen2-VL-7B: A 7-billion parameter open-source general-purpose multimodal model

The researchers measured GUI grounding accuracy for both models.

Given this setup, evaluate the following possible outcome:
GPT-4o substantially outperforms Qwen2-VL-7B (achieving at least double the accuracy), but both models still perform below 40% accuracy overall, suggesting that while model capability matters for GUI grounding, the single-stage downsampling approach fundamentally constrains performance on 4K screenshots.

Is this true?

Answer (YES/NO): NO